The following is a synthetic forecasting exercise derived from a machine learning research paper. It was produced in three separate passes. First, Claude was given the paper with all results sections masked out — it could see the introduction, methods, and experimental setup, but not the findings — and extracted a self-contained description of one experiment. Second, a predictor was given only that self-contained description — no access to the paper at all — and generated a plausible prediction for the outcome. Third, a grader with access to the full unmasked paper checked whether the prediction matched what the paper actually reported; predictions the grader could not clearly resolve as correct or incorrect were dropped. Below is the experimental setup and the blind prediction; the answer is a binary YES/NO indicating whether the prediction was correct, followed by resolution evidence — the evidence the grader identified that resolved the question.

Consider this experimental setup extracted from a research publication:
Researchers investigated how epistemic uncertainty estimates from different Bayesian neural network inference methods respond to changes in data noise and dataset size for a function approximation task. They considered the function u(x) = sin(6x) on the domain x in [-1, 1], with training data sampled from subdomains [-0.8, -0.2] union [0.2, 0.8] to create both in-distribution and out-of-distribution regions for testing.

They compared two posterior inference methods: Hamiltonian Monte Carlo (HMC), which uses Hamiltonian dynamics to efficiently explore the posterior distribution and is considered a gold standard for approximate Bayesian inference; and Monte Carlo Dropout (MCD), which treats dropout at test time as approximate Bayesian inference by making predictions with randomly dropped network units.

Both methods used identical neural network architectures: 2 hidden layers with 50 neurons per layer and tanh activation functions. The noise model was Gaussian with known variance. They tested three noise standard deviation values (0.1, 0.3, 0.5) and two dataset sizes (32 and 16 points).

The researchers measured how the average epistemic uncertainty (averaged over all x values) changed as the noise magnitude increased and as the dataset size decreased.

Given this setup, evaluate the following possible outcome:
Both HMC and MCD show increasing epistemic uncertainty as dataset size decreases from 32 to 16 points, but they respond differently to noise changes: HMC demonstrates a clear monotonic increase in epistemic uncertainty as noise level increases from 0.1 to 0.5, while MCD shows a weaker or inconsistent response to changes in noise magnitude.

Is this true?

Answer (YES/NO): NO